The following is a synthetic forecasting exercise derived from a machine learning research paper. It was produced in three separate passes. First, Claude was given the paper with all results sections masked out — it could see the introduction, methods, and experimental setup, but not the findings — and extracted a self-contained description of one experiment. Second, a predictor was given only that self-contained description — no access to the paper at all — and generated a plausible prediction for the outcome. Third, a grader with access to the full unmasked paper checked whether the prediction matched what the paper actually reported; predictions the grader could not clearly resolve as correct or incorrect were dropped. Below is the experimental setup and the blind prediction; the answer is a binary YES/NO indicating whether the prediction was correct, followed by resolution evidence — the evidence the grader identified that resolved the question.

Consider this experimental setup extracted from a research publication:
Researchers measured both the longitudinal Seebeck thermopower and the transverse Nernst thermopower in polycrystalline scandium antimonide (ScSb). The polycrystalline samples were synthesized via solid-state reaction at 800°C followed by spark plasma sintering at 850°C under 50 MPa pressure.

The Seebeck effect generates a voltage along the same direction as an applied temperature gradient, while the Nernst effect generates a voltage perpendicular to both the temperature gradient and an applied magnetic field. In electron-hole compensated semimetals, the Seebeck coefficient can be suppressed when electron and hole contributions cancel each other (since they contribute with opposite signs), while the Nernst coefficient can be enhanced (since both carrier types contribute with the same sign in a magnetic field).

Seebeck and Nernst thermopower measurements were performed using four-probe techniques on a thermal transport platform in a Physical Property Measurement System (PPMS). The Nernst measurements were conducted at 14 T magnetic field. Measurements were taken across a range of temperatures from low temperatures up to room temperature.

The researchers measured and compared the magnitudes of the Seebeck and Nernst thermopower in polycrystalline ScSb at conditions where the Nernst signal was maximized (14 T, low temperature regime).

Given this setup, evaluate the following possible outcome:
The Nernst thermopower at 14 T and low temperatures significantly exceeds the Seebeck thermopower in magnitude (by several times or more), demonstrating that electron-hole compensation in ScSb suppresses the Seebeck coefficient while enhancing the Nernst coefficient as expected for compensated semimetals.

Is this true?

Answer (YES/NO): YES